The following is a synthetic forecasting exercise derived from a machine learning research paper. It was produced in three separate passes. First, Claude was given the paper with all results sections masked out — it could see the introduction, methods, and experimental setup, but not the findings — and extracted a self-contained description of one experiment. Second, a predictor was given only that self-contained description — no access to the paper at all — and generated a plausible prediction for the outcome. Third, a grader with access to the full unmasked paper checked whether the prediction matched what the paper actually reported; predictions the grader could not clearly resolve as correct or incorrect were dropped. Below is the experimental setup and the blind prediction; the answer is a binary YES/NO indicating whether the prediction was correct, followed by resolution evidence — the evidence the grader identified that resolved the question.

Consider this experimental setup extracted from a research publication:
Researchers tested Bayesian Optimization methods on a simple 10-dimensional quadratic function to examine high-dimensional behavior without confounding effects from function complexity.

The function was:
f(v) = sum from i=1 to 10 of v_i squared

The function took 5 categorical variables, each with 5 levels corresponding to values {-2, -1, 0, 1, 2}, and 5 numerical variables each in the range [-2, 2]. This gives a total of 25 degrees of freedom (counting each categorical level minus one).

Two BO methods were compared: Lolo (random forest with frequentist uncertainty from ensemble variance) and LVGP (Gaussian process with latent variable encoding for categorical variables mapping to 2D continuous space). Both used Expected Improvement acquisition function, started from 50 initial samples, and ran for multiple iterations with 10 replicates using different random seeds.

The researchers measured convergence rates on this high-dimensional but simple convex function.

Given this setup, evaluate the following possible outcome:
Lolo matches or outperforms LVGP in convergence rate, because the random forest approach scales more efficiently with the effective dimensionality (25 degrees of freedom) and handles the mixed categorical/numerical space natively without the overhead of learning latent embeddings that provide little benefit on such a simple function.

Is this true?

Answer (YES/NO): NO